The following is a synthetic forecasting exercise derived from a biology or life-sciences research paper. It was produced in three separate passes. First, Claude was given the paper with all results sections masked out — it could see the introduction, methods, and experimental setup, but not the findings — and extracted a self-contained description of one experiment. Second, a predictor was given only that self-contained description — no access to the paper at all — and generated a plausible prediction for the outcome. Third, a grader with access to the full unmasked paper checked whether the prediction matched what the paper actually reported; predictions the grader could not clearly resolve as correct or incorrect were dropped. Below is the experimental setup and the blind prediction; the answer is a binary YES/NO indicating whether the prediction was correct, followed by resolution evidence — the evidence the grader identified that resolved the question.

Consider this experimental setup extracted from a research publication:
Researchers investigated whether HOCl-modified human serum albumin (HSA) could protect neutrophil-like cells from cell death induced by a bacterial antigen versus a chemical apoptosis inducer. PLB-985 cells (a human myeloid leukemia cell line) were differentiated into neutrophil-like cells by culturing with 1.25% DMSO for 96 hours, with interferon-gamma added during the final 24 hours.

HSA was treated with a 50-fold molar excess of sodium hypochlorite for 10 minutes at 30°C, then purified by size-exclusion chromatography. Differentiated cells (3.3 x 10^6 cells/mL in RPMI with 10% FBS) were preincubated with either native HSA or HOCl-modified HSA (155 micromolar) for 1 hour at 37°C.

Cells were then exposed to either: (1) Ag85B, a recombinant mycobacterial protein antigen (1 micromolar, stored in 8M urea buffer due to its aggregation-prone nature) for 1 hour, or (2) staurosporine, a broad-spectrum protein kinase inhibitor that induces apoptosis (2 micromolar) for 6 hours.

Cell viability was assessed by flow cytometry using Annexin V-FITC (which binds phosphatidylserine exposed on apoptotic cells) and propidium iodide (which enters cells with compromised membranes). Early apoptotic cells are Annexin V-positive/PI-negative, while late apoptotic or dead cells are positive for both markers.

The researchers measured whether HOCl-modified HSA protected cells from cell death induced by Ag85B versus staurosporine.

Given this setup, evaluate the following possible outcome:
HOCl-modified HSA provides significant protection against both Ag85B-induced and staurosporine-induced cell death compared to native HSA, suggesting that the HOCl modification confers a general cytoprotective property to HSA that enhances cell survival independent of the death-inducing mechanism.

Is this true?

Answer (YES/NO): NO